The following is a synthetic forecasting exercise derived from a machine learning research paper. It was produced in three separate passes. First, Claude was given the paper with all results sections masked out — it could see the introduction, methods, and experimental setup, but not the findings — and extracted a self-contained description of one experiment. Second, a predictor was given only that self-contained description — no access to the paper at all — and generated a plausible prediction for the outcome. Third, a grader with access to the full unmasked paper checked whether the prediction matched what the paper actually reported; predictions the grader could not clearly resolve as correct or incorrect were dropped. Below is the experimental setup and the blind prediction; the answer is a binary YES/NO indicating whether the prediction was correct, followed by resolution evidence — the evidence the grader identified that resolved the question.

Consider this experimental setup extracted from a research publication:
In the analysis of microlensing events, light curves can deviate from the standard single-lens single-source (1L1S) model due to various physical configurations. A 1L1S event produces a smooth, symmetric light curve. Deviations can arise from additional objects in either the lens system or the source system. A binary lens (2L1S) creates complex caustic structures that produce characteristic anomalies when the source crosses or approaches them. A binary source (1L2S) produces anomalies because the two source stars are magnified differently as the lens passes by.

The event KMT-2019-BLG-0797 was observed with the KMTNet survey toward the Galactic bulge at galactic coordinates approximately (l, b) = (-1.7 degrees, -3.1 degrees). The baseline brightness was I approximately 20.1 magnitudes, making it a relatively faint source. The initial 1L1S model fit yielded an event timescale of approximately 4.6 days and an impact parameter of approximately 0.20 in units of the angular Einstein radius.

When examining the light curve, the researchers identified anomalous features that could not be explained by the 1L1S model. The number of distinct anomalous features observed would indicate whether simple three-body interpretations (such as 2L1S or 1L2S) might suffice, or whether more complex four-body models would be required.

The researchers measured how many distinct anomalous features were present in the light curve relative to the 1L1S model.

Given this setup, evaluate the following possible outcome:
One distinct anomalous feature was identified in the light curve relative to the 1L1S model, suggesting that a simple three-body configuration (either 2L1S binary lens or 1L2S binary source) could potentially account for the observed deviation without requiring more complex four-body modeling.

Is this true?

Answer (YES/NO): NO